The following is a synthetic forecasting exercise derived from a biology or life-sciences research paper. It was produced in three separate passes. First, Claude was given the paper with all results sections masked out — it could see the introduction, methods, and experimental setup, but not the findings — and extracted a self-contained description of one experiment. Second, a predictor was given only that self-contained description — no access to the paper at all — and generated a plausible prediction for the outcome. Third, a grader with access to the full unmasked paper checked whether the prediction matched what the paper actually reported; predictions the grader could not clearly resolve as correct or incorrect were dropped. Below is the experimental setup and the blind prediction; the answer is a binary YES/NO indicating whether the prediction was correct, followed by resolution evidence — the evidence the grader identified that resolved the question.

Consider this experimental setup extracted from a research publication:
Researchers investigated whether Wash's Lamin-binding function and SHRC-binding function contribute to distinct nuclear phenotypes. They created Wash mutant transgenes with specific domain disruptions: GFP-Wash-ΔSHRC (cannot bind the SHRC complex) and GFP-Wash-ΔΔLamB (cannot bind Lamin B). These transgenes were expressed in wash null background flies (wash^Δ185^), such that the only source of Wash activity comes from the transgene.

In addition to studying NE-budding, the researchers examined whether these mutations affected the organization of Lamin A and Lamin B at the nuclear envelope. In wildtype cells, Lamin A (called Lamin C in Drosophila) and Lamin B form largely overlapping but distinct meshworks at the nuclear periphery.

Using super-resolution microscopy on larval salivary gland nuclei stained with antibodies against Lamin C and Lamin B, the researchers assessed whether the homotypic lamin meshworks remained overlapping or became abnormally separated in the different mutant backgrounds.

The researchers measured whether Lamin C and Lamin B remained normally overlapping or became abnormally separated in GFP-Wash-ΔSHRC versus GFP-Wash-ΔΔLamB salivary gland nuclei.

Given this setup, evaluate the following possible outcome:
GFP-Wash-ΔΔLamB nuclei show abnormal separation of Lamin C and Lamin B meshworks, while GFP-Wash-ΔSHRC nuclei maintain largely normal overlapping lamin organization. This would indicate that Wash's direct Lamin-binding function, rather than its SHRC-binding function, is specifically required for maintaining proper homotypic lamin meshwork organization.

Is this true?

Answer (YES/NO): YES